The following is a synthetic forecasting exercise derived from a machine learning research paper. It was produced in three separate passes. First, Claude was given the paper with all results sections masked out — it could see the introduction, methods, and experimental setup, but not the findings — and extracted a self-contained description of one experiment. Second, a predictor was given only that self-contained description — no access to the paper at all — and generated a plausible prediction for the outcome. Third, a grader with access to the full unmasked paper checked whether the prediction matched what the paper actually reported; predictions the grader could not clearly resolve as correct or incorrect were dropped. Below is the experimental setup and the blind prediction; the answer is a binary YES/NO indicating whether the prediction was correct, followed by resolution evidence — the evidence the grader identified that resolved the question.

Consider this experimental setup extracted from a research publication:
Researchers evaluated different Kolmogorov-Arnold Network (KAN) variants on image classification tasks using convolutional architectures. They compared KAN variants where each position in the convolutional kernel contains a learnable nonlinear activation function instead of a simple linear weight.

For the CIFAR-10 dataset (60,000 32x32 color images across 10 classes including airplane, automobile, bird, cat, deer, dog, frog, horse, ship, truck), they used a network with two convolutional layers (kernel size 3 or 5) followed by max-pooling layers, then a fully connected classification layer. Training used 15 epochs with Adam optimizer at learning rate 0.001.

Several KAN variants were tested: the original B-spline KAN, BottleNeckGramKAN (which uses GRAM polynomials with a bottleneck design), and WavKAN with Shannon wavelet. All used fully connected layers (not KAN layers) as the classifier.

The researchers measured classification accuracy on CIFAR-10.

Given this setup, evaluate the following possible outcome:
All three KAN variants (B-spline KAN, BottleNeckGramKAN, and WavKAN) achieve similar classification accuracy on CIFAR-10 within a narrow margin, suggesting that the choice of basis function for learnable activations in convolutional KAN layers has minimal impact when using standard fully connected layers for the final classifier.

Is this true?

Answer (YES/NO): NO